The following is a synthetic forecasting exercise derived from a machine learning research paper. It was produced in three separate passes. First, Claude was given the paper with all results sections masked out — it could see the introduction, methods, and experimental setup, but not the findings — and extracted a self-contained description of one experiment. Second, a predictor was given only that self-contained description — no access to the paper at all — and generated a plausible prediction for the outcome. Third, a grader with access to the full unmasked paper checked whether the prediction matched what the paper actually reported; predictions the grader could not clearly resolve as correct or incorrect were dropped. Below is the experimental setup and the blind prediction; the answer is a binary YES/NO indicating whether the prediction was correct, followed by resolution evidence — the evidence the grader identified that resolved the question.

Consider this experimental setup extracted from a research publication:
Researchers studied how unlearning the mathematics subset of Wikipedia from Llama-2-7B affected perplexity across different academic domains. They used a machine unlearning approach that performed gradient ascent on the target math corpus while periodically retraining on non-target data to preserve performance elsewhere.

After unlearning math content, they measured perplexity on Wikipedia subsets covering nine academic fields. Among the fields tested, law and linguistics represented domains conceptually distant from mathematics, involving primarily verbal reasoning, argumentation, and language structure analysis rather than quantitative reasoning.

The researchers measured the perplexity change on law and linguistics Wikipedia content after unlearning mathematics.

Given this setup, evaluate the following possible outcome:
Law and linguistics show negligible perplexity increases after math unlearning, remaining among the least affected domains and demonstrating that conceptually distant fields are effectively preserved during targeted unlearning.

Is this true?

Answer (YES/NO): YES